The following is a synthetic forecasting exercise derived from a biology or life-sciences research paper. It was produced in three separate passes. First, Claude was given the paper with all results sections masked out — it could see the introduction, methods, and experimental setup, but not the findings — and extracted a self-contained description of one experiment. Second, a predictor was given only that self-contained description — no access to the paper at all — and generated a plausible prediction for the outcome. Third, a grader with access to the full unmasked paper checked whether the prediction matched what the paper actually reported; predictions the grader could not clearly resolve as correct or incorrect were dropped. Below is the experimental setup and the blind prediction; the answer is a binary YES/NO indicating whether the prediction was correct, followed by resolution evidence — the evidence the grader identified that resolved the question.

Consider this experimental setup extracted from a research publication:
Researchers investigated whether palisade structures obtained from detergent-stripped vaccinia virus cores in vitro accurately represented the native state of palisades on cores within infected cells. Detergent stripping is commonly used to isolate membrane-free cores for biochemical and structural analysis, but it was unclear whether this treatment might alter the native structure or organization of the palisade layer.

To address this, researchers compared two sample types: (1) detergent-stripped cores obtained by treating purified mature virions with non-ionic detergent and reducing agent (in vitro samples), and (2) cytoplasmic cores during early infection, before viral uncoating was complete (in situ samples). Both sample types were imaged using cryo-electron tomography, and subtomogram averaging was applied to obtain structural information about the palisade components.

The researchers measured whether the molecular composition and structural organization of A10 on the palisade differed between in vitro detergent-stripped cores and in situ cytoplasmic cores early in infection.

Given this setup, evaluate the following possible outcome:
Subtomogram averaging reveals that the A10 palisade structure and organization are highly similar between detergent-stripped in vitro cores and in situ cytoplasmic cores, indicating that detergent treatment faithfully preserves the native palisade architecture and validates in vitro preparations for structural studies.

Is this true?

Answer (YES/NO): YES